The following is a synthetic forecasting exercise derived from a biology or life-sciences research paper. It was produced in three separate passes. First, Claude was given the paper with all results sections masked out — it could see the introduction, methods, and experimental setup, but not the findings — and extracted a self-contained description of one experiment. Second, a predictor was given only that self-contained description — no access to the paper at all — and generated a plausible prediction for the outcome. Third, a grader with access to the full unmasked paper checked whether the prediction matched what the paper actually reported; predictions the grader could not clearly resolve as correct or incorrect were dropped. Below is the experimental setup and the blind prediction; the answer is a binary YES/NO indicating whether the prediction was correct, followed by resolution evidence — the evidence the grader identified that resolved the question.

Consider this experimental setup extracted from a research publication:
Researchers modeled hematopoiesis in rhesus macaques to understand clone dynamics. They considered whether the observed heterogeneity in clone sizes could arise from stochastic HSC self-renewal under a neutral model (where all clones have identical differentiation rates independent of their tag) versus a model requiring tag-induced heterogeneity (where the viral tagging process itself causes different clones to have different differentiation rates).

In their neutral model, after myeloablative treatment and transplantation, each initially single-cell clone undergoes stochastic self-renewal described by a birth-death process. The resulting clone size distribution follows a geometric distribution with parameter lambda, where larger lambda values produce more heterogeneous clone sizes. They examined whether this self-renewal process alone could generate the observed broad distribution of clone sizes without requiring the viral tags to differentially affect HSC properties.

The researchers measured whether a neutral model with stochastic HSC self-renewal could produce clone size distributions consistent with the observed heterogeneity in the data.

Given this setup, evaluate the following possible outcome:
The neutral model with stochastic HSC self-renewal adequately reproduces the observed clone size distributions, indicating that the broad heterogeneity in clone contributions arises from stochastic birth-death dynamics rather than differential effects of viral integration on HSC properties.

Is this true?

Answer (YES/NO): YES